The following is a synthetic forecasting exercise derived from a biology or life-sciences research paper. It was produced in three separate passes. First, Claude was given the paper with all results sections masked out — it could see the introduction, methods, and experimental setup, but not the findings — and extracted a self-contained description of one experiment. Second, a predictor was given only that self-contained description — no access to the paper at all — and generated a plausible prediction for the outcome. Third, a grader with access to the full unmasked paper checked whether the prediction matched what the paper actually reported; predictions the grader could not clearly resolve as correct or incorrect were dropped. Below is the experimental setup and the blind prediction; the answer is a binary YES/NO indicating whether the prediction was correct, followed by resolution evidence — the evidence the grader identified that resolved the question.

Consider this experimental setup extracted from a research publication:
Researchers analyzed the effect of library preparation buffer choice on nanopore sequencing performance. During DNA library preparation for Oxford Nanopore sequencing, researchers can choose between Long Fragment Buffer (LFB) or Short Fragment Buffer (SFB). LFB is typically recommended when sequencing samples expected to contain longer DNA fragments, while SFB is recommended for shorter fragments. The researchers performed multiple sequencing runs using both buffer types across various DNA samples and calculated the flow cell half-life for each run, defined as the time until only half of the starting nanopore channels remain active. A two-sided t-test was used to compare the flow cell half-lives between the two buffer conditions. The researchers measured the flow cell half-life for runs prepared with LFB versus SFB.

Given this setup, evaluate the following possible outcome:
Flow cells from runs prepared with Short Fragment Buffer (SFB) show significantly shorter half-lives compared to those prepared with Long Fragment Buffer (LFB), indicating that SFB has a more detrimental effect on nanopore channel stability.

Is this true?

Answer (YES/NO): NO